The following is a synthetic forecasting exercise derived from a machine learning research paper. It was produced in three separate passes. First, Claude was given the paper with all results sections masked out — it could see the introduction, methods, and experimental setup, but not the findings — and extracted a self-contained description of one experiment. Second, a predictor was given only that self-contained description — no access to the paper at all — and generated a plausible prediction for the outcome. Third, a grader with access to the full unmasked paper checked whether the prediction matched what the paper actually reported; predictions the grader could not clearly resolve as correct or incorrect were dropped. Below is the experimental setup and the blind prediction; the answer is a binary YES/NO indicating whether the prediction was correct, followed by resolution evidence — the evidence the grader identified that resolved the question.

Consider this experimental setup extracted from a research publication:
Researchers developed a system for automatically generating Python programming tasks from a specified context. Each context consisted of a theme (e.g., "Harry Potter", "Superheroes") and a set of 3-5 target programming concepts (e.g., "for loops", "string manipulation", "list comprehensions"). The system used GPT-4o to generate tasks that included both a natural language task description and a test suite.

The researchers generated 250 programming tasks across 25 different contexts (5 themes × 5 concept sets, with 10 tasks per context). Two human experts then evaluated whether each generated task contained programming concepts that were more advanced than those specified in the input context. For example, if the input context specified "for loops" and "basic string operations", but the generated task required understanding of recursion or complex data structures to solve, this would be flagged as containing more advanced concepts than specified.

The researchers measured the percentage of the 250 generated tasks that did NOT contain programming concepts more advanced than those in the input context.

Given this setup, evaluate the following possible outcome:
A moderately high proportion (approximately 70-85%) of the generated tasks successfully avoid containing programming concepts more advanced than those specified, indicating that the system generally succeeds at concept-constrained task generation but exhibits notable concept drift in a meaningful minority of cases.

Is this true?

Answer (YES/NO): NO